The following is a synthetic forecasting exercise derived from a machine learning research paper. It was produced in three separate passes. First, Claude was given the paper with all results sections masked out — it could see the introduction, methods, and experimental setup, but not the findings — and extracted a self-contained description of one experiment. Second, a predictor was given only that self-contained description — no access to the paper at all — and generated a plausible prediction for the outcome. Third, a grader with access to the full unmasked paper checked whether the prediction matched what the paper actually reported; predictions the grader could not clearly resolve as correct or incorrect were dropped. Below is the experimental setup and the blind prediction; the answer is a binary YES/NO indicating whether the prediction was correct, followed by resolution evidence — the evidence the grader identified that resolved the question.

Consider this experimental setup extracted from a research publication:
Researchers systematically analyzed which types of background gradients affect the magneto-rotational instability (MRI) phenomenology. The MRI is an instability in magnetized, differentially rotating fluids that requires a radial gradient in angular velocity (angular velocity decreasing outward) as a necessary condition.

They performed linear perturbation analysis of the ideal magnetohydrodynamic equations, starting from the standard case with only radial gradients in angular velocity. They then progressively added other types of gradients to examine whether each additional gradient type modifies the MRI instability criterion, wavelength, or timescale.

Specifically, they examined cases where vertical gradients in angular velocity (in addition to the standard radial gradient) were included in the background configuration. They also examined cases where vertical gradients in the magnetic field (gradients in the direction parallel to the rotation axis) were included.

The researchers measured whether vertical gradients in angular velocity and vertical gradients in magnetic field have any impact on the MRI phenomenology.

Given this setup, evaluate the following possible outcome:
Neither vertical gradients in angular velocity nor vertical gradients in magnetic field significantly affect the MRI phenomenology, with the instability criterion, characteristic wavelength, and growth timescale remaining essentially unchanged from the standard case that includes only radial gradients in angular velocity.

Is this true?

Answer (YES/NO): YES